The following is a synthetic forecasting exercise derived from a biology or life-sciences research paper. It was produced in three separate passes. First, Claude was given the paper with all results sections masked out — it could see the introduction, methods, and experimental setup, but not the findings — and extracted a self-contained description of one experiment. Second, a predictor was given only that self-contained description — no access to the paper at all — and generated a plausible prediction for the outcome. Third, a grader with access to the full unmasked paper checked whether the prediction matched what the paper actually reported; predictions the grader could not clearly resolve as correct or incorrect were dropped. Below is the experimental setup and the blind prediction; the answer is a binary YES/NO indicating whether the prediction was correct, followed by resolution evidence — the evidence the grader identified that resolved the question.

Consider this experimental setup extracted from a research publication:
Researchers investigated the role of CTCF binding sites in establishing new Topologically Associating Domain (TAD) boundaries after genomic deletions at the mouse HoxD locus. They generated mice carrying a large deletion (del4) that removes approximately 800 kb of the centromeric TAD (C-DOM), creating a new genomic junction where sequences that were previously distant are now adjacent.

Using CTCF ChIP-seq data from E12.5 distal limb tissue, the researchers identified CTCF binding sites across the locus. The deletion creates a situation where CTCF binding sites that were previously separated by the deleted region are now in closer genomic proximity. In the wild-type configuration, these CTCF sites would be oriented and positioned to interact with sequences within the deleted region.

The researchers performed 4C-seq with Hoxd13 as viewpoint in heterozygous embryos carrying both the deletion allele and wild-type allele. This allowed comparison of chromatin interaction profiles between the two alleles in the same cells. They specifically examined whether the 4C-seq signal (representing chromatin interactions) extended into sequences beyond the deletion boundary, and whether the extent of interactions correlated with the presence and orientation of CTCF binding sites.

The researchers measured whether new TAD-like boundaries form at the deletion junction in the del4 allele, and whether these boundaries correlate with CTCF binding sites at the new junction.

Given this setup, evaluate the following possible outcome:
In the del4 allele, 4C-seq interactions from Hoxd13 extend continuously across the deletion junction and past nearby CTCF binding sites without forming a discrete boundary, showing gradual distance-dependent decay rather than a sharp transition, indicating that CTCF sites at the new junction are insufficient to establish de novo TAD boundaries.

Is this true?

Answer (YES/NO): YES